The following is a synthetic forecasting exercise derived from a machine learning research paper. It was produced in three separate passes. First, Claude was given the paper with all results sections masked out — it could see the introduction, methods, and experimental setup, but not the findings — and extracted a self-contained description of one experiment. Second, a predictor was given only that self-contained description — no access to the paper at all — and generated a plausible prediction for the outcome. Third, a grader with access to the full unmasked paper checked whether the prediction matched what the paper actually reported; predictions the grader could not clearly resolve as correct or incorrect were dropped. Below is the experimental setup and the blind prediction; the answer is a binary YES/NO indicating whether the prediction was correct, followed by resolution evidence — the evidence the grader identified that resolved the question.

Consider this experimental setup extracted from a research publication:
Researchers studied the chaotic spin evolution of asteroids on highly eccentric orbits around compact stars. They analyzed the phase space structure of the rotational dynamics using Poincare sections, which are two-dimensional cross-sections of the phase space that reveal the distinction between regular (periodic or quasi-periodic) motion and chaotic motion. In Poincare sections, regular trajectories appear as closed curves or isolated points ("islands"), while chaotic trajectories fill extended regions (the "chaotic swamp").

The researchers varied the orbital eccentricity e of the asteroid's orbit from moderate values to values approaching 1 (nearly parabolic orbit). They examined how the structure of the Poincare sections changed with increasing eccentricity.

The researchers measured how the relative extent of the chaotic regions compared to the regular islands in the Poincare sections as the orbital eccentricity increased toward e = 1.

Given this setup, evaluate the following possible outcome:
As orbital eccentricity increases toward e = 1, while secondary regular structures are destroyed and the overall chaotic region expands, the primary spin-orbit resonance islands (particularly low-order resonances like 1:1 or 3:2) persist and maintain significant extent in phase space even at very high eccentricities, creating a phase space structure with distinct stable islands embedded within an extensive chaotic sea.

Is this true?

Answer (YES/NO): NO